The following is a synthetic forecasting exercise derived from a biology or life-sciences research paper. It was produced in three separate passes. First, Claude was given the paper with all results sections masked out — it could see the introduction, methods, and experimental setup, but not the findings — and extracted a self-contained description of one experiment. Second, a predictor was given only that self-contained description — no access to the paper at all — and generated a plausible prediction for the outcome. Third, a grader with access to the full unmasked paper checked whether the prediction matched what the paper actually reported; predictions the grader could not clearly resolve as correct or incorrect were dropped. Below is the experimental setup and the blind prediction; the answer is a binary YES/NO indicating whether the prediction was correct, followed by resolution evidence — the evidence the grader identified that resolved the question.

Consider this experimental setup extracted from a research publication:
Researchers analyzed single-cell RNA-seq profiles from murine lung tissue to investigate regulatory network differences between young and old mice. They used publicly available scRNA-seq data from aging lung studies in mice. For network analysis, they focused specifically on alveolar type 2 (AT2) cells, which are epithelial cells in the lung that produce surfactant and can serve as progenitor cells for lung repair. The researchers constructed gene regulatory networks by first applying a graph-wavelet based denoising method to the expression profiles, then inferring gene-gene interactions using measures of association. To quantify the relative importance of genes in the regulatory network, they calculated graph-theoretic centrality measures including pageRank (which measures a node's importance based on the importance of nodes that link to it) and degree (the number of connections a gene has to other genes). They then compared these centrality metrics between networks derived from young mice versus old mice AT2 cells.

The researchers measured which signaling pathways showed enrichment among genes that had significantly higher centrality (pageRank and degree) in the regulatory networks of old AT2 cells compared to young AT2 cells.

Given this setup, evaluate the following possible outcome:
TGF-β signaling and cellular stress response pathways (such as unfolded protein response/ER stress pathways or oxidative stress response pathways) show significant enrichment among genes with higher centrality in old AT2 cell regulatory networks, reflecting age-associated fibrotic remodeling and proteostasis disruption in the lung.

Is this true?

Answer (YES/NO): NO